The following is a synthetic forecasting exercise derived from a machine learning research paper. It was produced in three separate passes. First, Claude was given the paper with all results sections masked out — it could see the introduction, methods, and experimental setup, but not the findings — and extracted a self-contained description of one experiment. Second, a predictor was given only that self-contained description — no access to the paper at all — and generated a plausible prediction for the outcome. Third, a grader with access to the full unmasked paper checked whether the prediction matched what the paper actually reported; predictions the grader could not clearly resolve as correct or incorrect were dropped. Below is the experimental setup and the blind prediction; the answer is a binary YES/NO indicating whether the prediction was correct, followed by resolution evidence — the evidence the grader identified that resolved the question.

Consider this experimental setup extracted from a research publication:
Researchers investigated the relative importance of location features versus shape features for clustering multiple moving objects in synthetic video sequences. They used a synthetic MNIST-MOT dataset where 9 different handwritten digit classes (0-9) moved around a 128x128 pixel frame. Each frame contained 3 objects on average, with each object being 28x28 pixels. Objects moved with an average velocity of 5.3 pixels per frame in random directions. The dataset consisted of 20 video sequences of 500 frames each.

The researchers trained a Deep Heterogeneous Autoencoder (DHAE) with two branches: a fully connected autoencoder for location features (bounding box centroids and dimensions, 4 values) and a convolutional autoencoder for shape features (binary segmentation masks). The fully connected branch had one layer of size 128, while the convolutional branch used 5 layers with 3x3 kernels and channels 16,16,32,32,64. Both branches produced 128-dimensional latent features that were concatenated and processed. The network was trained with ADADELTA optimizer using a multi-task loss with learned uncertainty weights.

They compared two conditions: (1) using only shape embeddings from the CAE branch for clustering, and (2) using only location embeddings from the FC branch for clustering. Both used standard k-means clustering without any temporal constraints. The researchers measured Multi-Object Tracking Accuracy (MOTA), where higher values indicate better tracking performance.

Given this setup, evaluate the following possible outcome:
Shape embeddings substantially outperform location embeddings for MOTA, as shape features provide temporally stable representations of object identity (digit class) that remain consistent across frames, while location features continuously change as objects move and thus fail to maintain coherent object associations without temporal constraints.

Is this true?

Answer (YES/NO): NO